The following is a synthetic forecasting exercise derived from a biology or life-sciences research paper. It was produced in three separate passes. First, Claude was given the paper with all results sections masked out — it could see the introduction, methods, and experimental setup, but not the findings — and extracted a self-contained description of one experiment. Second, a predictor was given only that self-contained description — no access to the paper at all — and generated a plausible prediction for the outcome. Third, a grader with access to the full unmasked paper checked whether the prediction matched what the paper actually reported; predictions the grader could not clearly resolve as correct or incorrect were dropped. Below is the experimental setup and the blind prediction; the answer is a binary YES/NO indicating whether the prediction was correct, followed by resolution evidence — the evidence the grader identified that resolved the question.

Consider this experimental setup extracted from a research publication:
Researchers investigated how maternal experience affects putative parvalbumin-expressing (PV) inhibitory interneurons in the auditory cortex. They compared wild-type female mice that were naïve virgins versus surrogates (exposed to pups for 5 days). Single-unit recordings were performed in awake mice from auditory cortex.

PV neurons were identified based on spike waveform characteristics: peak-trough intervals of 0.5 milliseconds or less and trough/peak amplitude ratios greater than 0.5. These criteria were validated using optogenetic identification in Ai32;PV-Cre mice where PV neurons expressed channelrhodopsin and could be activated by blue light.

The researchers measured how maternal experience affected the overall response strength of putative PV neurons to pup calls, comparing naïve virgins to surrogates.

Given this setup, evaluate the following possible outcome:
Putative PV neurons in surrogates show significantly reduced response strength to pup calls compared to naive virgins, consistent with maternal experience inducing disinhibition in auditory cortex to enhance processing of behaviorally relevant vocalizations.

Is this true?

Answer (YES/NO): YES